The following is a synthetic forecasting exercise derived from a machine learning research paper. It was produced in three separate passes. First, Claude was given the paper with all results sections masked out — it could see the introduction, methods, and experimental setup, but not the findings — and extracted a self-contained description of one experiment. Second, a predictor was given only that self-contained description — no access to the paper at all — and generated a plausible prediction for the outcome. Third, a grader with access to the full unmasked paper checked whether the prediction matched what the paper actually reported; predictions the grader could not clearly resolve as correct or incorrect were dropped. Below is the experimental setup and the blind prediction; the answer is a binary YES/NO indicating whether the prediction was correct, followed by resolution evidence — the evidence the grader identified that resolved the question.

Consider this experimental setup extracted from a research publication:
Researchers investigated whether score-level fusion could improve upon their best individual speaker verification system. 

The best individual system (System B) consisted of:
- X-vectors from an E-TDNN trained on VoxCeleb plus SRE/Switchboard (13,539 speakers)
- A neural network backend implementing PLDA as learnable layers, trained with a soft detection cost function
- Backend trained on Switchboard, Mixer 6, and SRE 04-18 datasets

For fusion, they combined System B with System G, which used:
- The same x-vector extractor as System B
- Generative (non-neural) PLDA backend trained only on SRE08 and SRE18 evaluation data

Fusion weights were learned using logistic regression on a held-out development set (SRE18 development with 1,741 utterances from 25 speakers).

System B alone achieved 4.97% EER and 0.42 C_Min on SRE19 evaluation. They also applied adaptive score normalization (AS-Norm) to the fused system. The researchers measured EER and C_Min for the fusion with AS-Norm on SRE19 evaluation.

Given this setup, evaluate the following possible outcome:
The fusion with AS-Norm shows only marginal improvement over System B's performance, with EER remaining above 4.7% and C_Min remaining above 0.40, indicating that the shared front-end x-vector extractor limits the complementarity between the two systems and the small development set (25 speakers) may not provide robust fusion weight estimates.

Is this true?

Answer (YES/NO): NO